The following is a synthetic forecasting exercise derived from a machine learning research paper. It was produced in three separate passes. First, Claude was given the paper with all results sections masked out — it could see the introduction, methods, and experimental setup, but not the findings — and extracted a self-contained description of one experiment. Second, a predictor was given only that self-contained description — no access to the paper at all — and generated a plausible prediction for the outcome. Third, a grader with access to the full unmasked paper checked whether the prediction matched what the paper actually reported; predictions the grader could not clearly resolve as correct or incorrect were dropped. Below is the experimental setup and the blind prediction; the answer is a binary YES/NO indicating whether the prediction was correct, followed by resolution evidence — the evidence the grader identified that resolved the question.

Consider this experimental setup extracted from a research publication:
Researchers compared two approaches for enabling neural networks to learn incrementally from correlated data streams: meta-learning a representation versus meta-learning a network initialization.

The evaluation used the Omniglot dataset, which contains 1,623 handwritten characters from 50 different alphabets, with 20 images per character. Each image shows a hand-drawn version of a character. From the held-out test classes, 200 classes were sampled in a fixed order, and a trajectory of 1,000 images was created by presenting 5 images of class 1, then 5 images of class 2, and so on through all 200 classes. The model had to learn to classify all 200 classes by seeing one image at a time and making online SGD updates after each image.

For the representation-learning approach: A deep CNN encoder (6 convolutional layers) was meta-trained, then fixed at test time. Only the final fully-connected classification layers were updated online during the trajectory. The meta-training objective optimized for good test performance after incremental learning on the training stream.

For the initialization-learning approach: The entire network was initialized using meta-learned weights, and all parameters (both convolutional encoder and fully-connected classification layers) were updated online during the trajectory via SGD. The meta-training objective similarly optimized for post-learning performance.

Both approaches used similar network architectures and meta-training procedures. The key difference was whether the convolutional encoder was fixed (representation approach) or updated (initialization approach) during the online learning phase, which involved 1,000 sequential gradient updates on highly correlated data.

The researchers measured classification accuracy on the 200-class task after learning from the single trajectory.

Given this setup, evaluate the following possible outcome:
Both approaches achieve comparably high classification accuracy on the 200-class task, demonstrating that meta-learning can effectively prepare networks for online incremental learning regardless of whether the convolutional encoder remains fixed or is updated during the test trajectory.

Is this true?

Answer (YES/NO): NO